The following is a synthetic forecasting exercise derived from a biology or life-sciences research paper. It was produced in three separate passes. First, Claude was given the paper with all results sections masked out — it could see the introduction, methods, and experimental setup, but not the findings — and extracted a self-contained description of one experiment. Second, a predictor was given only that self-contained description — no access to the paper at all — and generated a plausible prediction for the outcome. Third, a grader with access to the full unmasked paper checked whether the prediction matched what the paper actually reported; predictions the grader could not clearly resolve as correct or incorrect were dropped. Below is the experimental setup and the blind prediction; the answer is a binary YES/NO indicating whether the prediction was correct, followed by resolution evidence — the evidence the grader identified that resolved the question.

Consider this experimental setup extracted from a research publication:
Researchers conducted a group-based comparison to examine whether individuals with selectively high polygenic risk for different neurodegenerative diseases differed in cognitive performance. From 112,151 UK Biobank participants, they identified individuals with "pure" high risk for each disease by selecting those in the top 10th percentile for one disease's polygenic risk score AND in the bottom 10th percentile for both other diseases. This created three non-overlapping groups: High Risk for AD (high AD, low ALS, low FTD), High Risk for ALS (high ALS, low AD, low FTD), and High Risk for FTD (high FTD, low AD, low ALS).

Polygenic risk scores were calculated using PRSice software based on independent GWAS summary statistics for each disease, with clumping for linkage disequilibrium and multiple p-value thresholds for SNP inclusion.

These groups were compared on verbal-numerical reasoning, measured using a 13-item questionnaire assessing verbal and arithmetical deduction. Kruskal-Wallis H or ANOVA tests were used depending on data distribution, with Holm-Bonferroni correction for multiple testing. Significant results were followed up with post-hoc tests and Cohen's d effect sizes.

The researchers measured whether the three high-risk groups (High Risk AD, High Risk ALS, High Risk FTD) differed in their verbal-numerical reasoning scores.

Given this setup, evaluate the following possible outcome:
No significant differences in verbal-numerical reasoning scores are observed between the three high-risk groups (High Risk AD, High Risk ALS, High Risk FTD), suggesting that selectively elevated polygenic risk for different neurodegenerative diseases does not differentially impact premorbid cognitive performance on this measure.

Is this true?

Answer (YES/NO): YES